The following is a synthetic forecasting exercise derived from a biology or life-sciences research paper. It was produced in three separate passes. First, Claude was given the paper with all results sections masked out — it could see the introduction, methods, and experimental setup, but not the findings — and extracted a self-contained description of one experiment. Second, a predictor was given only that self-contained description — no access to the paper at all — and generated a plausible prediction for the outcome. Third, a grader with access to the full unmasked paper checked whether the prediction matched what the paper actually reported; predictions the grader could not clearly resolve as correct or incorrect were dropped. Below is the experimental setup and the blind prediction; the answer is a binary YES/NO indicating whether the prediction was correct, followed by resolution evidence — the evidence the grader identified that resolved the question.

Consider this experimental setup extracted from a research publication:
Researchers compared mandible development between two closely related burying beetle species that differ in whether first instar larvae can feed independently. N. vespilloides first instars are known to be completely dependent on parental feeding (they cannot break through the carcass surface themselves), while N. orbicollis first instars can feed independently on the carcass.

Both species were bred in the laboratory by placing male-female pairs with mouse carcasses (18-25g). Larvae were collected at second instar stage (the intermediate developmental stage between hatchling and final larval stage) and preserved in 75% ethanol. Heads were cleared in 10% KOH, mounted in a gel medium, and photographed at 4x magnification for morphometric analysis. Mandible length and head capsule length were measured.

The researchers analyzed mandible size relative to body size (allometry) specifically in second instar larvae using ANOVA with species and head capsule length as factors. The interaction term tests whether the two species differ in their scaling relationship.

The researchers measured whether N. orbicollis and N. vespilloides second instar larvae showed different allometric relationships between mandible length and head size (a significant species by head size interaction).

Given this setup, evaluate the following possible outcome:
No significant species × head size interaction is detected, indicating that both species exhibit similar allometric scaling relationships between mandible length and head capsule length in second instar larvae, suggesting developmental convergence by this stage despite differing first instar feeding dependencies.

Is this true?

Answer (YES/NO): YES